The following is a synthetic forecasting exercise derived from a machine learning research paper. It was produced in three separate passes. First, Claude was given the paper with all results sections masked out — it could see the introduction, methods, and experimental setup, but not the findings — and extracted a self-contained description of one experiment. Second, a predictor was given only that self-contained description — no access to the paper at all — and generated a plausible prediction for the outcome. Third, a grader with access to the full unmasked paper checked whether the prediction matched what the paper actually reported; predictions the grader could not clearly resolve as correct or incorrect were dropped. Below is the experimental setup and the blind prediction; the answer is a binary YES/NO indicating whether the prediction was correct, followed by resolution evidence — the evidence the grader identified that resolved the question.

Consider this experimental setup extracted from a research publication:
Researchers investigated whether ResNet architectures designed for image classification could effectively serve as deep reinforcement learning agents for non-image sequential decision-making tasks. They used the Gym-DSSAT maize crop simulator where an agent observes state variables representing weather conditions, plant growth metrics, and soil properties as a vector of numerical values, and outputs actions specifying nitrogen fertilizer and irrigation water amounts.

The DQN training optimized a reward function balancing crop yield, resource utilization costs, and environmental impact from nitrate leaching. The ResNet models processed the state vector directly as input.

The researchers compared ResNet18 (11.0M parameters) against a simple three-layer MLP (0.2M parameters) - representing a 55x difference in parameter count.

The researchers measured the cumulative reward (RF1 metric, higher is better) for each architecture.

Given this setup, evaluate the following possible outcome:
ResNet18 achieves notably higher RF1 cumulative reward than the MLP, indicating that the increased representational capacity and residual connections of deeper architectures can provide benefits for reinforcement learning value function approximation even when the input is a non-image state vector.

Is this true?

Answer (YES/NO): NO